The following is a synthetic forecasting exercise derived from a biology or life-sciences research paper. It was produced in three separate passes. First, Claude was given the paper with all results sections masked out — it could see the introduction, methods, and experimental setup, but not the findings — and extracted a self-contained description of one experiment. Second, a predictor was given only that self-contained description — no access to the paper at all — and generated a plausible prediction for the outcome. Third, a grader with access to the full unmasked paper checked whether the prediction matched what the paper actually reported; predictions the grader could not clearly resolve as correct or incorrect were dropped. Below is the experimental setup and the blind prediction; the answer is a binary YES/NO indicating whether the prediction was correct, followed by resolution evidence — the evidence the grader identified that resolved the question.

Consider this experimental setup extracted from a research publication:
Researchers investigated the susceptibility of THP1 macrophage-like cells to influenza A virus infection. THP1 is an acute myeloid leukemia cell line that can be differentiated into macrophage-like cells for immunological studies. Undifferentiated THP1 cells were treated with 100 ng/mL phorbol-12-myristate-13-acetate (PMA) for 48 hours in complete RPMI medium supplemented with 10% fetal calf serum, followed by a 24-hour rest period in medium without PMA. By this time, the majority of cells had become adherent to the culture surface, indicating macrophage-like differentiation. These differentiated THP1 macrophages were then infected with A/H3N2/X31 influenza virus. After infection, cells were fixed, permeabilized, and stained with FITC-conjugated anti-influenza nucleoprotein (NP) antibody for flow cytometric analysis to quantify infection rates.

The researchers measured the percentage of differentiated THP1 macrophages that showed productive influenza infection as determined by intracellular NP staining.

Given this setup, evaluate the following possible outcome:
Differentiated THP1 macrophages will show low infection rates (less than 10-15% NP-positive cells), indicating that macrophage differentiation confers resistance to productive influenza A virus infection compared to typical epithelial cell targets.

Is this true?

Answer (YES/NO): NO